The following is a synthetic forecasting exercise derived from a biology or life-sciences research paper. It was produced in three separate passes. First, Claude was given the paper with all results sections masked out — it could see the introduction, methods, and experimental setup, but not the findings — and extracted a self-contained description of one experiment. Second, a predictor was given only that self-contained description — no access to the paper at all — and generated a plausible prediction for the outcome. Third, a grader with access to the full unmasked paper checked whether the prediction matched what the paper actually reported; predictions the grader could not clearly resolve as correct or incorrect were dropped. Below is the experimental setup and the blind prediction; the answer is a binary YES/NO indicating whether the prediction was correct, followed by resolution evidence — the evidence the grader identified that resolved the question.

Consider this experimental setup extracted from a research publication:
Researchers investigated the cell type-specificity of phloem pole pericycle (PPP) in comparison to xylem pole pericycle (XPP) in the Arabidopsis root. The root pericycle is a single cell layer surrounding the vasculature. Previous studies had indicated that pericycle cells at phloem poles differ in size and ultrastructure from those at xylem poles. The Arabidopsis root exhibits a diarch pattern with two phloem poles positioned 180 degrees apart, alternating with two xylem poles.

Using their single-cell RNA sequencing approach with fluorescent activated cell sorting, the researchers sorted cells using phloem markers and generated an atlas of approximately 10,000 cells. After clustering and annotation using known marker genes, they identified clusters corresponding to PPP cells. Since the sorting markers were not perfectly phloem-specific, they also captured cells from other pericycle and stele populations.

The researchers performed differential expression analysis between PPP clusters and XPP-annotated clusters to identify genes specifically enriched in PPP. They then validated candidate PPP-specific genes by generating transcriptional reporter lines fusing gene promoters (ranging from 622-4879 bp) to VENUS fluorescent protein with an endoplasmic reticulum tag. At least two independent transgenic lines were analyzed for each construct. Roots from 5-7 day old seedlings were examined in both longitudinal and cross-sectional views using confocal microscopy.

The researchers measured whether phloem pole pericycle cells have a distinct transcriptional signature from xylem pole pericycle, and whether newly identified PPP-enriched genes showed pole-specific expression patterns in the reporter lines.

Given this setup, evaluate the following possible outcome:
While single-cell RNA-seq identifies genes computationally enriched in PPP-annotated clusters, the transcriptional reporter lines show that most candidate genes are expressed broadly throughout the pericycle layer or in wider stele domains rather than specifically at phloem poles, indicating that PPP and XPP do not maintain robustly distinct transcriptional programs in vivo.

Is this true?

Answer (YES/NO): NO